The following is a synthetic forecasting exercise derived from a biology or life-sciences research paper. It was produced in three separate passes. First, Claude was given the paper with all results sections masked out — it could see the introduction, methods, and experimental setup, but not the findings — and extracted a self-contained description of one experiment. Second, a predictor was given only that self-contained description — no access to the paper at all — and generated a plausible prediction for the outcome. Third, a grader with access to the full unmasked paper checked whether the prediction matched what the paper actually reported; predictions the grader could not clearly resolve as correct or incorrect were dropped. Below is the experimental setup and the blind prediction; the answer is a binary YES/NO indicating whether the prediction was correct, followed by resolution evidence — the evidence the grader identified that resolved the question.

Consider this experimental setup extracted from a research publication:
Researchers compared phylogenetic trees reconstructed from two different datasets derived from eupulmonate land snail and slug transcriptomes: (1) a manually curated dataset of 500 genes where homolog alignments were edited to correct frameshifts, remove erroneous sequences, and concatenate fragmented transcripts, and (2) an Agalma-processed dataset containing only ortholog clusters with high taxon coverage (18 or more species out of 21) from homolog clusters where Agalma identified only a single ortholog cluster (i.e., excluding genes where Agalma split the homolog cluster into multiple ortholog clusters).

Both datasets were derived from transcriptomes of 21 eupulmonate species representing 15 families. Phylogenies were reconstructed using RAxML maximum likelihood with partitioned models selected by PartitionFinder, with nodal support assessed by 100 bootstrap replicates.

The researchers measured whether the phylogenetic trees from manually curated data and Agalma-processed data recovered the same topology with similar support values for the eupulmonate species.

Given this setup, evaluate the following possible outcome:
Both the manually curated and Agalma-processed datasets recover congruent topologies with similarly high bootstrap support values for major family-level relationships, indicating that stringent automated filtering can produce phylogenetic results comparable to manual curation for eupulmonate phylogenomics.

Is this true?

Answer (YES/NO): YES